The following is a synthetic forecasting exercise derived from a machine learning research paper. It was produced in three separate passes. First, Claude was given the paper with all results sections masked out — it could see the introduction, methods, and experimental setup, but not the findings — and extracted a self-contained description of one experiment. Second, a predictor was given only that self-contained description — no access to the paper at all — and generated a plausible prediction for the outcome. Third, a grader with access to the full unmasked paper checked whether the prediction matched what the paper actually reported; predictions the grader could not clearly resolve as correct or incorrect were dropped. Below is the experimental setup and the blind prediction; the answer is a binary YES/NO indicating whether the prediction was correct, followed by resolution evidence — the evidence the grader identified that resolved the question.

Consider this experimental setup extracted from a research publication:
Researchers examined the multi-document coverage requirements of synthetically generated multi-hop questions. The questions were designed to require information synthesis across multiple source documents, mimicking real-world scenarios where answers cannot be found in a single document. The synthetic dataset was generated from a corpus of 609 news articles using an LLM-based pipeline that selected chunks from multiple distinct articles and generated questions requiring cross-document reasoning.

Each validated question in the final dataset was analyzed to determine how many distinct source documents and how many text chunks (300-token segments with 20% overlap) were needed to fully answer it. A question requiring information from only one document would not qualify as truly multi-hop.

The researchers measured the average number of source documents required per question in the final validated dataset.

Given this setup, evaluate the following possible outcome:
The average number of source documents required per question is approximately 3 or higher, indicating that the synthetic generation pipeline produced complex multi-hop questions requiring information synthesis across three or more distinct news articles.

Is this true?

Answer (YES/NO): YES